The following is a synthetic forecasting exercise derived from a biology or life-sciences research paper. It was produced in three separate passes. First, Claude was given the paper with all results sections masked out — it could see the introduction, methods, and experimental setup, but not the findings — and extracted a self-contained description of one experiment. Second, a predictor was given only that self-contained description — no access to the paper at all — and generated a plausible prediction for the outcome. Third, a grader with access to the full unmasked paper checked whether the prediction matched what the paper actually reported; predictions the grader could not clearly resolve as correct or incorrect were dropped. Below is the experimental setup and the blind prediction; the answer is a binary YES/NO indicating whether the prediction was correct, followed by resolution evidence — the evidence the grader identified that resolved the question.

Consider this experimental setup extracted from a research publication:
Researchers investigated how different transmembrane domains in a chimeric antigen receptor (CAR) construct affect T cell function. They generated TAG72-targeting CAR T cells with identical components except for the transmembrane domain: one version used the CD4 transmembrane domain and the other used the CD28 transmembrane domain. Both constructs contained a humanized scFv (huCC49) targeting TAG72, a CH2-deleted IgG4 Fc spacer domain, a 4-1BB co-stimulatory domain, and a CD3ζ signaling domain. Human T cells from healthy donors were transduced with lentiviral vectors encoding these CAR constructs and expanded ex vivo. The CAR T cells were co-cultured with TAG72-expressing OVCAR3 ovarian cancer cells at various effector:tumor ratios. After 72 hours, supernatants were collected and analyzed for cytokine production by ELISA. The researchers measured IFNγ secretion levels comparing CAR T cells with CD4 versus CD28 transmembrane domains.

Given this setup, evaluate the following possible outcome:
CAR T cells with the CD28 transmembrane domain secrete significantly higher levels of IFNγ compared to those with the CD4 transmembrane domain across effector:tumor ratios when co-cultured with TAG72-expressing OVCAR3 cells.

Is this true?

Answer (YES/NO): YES